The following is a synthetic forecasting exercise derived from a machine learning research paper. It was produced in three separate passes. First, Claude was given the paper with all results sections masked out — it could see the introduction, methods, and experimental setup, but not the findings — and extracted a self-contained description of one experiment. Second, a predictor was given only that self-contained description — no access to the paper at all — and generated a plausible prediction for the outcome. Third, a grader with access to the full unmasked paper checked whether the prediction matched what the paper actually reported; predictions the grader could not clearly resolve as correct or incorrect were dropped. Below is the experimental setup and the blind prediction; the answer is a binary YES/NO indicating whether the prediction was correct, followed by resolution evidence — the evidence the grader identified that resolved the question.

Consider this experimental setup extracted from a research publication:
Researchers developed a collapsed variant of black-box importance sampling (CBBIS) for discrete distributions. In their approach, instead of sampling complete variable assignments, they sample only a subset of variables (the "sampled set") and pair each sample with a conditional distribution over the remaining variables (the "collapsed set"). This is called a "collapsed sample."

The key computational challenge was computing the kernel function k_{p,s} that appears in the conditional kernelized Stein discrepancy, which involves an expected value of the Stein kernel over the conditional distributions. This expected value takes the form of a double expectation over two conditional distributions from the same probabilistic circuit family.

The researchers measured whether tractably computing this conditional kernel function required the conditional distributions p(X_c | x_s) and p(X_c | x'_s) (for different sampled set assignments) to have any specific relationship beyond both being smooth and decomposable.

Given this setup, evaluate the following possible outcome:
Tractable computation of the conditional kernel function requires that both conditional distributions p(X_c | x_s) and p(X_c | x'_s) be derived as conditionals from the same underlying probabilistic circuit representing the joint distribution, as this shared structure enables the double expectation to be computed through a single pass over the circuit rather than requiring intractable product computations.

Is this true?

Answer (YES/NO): NO